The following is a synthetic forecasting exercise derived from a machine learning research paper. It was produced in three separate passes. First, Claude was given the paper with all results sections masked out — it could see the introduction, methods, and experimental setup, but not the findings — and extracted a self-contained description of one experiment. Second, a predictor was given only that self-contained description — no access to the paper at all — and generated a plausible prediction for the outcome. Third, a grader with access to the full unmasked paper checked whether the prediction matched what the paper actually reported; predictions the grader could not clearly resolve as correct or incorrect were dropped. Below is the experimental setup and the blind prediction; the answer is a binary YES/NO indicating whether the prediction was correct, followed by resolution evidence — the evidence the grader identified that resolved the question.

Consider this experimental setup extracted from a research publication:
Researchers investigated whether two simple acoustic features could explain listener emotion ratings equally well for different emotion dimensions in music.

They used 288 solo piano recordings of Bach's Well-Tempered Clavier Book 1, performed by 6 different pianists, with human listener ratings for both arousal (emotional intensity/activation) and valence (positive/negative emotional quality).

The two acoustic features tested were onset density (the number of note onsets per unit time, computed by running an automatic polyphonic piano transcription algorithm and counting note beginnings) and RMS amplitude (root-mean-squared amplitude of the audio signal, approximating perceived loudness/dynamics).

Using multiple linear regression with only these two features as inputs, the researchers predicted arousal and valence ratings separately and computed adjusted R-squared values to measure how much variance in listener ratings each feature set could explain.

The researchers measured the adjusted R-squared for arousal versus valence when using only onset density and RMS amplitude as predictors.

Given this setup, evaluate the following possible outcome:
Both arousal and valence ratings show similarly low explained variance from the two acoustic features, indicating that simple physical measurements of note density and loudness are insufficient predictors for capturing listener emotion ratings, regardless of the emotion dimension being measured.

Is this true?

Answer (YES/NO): NO